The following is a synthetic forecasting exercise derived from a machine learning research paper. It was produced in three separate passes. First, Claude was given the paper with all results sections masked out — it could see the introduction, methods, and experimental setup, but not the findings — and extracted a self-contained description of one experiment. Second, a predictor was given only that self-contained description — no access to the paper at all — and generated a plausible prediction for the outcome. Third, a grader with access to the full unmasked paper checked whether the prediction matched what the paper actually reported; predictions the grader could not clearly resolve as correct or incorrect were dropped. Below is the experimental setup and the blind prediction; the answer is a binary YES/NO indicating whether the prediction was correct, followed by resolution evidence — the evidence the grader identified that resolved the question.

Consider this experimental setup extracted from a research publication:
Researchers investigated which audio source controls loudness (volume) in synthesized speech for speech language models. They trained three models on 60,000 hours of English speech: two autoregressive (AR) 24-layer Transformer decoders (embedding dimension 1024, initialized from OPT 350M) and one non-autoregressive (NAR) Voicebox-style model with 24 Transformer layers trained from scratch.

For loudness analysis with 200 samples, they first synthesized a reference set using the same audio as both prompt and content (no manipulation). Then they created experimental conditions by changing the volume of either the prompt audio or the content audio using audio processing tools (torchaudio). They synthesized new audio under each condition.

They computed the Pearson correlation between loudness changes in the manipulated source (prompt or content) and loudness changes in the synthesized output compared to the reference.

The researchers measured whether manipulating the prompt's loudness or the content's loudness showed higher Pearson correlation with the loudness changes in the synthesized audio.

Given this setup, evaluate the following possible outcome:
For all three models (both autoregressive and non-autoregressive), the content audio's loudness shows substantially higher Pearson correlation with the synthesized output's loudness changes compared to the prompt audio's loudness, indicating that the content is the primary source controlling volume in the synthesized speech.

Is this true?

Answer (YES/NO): NO